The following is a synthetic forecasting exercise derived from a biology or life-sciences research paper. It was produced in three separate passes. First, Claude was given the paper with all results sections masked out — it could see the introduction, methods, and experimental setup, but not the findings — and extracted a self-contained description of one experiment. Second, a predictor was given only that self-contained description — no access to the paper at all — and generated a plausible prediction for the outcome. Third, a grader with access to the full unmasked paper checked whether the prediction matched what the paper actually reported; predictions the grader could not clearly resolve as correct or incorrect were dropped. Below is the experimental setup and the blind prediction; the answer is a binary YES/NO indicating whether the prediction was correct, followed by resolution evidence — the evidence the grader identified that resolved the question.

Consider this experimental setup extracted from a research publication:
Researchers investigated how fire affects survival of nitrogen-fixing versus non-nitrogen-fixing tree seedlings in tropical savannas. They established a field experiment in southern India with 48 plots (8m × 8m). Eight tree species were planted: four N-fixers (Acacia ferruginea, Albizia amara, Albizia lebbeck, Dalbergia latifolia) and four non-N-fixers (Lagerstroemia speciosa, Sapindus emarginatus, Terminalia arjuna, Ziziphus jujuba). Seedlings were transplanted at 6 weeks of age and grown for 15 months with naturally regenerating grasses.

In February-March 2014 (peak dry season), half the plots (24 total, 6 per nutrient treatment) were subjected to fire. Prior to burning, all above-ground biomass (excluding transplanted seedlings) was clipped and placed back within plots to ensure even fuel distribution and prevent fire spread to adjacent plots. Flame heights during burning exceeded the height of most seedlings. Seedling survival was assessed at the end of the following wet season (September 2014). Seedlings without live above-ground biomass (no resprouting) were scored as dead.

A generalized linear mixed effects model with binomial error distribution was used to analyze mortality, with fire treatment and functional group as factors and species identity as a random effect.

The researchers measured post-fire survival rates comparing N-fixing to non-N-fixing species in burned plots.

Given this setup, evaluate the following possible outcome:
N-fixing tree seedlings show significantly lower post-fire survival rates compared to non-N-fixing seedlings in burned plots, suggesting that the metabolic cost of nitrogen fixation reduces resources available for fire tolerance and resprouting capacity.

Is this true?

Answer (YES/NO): NO